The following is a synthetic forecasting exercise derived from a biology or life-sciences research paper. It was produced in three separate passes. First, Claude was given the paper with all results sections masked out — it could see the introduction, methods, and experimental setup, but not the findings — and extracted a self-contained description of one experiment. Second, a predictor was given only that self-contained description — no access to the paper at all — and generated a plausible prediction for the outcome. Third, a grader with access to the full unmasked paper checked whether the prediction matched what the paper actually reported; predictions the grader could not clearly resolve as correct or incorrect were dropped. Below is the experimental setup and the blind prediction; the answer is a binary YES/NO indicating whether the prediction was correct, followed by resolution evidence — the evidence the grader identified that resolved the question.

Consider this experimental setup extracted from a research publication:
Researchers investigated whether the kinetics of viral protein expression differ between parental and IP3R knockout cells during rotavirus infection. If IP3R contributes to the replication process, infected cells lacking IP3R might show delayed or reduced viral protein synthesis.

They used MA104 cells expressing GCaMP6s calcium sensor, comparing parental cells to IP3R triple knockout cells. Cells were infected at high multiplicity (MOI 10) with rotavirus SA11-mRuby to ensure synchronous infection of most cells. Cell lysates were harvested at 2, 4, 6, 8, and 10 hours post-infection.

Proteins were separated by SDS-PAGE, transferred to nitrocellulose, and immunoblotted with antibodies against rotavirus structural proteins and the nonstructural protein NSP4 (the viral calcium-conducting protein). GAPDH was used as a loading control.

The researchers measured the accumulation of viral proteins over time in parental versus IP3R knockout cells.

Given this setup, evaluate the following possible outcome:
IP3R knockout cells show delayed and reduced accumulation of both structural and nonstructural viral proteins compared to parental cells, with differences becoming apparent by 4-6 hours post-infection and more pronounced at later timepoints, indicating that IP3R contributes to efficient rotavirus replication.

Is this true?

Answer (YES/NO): NO